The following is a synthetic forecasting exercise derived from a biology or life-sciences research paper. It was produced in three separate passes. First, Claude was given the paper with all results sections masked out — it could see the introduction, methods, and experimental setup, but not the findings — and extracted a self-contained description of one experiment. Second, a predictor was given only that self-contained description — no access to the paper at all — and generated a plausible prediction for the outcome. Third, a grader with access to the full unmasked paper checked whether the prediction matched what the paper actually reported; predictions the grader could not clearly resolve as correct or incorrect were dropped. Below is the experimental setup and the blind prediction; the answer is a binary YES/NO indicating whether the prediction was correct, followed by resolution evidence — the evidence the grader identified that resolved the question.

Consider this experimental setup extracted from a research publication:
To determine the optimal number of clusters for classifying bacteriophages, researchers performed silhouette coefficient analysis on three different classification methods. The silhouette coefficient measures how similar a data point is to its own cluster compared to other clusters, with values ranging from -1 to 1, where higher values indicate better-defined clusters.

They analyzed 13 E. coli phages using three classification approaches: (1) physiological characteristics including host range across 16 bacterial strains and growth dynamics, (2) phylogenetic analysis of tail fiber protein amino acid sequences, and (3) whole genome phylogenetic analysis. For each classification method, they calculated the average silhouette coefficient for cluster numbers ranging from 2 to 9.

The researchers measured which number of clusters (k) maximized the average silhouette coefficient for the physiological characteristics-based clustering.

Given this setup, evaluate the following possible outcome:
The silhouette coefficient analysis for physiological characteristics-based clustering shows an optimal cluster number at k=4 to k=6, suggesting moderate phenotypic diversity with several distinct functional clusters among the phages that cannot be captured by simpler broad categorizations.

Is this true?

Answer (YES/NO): YES